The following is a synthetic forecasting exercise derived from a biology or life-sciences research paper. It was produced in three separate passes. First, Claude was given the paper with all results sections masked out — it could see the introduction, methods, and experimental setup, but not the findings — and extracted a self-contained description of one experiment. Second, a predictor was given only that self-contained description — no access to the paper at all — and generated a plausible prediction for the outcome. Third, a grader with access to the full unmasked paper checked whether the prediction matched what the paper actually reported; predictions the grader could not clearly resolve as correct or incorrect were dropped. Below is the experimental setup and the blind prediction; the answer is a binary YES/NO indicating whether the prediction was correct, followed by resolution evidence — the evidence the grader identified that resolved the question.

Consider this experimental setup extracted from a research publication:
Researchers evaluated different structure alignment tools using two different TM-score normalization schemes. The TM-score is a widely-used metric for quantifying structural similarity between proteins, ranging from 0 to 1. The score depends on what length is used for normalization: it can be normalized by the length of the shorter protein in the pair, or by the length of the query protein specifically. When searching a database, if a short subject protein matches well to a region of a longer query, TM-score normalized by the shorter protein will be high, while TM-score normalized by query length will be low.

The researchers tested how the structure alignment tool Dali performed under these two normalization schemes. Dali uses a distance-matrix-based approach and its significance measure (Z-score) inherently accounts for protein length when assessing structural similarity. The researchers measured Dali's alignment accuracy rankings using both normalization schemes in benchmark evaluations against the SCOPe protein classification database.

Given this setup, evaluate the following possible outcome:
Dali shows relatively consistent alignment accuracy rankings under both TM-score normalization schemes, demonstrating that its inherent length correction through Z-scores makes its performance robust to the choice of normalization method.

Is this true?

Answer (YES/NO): NO